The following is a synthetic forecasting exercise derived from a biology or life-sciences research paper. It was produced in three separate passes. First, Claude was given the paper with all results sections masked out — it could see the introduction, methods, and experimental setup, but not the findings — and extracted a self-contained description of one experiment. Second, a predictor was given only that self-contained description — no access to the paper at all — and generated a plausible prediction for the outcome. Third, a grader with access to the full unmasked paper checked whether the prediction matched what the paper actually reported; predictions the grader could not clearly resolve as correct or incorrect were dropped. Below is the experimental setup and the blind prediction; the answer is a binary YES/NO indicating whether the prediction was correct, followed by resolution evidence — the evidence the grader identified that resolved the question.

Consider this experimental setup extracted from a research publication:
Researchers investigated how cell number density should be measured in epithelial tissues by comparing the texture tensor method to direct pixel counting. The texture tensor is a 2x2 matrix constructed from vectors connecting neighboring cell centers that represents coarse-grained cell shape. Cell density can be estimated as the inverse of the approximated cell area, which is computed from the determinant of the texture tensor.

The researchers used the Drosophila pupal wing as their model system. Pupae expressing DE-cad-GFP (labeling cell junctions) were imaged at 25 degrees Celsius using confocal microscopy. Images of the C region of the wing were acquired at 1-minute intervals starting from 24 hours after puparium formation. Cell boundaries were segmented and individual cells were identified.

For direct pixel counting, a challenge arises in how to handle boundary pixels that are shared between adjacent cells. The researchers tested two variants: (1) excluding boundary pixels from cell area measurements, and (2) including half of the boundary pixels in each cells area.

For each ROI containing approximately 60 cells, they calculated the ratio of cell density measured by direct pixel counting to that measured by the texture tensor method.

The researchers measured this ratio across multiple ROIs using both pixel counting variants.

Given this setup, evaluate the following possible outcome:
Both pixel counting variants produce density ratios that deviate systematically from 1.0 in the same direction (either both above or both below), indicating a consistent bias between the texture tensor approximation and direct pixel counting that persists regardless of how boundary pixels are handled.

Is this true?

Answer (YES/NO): NO